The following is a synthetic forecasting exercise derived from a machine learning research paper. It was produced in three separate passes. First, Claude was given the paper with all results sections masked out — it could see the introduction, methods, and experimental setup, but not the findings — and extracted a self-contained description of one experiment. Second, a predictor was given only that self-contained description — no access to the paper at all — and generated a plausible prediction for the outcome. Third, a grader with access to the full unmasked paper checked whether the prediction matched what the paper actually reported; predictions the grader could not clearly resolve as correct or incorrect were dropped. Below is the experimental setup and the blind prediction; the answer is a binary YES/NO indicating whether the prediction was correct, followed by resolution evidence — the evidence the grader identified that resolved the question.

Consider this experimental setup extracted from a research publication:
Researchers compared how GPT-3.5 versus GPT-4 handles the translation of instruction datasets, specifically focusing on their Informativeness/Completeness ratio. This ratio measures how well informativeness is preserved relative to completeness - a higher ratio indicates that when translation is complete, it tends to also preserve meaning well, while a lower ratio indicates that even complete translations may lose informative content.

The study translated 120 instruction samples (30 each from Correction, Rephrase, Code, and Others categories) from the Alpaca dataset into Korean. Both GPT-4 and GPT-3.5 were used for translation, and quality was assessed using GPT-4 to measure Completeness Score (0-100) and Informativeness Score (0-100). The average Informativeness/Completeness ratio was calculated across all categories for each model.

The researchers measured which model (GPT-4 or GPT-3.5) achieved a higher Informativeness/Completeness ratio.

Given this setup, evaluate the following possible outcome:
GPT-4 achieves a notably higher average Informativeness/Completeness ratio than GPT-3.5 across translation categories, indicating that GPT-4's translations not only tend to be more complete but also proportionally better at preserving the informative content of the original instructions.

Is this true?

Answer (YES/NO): NO